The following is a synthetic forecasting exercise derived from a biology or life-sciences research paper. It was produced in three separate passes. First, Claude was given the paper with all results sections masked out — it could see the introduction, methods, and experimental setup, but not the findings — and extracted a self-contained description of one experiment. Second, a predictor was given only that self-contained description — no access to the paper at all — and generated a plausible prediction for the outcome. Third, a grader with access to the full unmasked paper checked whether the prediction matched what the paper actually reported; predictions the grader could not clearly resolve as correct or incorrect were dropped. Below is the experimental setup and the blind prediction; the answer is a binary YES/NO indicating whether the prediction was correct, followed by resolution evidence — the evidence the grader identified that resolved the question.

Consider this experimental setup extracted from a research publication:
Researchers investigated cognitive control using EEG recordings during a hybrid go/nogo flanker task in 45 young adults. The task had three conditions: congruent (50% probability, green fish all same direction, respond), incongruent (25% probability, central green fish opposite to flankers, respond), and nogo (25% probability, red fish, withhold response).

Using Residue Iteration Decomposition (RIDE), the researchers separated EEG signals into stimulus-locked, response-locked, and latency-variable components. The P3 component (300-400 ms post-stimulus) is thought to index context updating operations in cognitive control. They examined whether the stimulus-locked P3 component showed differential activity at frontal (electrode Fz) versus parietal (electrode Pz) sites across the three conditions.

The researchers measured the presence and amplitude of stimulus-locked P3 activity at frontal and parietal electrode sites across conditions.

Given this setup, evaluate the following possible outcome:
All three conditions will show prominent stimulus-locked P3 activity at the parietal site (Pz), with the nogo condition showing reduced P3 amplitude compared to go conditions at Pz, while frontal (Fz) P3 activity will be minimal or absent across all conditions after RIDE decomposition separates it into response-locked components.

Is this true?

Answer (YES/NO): NO